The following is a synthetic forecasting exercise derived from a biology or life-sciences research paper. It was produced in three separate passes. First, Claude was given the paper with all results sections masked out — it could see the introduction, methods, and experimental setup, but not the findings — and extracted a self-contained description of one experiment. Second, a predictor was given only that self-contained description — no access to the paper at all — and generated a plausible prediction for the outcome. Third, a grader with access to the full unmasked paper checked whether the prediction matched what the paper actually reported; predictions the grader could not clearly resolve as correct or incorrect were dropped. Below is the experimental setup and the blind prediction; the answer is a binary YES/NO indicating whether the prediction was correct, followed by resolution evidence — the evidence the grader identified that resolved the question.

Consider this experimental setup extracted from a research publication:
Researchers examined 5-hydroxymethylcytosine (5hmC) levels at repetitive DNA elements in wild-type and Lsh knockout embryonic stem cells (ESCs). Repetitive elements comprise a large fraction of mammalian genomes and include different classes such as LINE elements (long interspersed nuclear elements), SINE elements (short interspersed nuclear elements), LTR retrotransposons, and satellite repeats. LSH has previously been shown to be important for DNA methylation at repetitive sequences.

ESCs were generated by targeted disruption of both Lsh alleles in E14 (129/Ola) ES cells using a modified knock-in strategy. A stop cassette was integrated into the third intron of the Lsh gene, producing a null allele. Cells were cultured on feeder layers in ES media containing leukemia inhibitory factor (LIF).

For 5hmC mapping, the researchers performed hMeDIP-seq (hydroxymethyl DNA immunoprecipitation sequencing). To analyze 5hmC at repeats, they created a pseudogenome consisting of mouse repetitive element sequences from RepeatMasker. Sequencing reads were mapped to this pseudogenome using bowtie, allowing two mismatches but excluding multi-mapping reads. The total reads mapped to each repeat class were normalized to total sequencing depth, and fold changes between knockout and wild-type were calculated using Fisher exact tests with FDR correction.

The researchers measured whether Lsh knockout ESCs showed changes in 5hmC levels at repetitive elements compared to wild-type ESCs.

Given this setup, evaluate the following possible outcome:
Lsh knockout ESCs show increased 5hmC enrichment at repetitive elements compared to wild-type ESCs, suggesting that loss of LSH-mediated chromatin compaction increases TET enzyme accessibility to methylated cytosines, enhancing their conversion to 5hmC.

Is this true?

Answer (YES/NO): NO